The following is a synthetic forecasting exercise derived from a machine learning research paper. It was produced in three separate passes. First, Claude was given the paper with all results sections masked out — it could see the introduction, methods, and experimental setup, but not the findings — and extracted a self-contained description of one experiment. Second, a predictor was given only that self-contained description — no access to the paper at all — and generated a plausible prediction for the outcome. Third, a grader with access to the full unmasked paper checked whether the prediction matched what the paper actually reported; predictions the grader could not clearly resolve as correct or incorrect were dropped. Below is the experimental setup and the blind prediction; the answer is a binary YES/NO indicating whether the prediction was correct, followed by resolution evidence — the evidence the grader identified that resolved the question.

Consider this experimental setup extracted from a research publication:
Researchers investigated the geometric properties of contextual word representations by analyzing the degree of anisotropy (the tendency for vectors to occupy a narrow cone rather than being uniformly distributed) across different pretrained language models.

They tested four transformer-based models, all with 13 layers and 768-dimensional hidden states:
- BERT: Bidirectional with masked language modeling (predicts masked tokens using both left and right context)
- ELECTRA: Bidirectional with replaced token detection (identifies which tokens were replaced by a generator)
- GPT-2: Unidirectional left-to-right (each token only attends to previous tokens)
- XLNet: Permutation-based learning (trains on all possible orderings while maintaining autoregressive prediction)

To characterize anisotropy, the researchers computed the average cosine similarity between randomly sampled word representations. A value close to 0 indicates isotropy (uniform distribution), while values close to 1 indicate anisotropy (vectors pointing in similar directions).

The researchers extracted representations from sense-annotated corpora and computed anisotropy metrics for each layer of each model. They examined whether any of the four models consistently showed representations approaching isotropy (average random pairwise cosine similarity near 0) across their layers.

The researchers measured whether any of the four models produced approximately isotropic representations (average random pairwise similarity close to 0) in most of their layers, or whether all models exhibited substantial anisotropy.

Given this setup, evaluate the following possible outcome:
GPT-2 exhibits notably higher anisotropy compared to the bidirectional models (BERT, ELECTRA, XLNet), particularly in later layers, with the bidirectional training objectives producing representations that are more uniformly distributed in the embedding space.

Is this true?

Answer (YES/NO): NO